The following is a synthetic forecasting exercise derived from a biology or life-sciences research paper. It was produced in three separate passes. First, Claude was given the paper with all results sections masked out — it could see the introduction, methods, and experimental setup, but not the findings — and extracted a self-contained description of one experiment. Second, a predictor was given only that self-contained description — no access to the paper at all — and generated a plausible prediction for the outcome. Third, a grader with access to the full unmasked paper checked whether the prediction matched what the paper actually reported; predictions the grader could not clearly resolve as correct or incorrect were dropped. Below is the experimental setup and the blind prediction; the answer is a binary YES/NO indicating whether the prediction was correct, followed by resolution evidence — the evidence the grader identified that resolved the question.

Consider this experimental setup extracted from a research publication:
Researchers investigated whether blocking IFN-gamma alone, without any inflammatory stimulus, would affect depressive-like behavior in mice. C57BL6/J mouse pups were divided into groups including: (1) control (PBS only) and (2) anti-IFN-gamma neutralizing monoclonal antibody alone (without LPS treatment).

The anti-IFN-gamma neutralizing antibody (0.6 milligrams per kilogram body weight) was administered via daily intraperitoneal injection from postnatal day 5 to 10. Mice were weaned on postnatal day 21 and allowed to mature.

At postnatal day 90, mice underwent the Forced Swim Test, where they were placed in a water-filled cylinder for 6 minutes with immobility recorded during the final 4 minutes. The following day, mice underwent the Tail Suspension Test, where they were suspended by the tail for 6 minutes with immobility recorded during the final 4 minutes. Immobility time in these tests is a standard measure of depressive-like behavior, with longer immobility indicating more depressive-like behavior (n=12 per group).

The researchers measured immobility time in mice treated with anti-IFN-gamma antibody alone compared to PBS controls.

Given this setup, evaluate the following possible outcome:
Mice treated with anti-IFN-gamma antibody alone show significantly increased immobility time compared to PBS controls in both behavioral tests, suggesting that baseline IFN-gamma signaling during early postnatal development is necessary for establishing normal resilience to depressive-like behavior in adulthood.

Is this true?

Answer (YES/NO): NO